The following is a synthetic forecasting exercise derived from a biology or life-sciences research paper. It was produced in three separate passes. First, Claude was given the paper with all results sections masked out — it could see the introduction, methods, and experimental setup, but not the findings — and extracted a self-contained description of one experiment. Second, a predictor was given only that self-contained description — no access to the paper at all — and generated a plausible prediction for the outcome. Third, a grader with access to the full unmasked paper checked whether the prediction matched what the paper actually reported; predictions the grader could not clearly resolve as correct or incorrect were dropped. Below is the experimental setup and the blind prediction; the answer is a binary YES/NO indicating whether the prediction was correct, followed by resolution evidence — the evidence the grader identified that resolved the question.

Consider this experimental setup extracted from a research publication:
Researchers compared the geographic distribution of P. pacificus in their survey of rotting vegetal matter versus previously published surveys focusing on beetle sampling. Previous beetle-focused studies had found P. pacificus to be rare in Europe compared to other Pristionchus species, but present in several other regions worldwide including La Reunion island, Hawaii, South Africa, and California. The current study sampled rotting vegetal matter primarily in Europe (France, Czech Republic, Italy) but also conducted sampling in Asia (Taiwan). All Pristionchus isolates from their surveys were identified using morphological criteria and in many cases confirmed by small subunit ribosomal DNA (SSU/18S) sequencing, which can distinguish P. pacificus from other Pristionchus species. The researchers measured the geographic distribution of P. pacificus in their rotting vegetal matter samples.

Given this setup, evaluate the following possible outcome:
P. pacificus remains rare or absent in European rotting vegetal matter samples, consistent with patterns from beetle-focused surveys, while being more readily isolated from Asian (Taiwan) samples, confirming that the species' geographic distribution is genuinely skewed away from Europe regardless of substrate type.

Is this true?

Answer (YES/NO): YES